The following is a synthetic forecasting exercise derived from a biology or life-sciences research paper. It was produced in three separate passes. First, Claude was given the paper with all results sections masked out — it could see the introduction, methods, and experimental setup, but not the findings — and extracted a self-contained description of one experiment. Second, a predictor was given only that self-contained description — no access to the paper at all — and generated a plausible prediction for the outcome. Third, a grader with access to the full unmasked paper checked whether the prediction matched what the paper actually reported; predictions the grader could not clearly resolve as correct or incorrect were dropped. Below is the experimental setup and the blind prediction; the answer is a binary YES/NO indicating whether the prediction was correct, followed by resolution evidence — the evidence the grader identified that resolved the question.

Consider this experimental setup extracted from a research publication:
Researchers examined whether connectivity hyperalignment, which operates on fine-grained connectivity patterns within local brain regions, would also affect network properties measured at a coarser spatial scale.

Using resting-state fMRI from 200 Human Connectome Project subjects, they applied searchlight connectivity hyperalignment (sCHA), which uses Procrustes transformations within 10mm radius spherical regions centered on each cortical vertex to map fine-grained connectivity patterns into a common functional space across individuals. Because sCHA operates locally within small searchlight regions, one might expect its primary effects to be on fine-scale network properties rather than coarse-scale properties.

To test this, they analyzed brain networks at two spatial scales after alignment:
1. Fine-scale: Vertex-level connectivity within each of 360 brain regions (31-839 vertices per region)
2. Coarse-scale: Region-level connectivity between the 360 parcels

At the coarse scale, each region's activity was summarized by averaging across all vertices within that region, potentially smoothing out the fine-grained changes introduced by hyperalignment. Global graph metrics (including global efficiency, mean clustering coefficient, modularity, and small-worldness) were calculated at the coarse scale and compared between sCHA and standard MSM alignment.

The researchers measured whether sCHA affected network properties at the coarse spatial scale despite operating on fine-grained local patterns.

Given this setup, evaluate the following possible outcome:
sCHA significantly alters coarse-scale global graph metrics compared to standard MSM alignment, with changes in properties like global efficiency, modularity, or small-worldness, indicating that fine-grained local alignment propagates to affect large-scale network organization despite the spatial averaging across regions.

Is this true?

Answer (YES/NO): YES